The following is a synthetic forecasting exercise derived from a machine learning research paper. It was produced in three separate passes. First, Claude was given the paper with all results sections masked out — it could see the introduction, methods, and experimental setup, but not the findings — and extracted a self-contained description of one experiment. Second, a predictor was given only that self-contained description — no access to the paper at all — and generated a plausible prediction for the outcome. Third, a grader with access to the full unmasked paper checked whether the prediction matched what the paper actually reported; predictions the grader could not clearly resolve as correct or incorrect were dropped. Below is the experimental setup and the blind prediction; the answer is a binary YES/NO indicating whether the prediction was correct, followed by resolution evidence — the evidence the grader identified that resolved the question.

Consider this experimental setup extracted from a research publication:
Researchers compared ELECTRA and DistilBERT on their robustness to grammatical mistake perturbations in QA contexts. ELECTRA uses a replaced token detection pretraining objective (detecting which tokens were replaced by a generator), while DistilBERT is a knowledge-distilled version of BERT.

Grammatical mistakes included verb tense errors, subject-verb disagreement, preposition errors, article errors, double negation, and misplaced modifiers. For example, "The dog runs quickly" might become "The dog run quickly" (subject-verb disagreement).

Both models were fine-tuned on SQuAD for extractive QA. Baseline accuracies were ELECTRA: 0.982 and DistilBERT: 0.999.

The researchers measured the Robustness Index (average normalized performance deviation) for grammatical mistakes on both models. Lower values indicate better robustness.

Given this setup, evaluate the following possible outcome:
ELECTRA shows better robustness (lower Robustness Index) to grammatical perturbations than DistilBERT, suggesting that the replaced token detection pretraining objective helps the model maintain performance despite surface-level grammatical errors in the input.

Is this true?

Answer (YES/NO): NO